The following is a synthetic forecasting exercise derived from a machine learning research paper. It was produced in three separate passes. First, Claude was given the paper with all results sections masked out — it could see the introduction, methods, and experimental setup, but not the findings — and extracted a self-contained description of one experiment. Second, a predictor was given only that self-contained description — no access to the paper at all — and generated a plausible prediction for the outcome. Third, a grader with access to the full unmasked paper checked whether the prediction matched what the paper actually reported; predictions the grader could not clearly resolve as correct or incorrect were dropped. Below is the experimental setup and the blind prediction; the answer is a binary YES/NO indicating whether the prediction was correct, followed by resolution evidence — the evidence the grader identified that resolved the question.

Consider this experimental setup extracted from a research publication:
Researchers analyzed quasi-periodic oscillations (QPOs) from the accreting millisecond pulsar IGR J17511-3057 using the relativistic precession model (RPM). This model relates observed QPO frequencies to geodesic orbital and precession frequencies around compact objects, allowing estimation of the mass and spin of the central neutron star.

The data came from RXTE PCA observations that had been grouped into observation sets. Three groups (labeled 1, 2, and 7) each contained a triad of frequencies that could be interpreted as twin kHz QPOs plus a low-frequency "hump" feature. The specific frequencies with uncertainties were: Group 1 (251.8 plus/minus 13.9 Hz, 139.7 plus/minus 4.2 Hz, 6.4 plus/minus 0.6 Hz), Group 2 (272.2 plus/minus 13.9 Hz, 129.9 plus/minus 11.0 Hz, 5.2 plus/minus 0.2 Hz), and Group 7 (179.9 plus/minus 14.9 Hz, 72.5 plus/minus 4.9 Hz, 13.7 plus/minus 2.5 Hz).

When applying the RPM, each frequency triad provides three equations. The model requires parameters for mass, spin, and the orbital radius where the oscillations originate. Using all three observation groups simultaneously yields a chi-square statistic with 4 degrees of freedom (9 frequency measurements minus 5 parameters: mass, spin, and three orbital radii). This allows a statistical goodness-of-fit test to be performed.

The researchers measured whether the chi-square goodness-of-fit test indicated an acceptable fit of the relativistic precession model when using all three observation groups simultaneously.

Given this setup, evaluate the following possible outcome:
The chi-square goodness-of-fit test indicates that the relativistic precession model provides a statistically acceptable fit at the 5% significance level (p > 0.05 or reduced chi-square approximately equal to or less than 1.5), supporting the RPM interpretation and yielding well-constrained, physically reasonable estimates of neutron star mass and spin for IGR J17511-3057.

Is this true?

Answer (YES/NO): NO